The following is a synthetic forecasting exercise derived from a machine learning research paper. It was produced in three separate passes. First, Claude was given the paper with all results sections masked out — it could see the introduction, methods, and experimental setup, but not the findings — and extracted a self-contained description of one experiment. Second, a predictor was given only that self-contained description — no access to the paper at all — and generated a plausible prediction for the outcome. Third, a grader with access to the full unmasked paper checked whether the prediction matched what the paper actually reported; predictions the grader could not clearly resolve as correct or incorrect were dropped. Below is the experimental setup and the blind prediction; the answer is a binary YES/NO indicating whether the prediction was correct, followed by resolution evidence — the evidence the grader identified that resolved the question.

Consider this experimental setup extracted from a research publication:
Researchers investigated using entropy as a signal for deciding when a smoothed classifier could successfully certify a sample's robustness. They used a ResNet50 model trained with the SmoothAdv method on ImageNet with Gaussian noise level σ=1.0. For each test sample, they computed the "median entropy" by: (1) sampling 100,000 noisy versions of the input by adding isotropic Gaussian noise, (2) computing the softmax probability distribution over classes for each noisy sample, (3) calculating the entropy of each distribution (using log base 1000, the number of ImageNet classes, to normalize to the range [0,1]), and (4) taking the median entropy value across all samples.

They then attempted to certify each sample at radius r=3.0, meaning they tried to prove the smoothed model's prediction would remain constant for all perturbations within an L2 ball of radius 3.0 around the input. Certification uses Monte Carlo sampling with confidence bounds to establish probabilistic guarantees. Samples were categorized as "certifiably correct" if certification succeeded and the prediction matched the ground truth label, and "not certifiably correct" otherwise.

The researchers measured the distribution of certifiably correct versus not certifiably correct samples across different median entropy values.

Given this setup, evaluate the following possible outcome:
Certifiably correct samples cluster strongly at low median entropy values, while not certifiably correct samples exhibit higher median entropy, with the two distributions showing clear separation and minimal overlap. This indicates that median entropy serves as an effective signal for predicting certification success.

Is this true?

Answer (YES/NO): NO